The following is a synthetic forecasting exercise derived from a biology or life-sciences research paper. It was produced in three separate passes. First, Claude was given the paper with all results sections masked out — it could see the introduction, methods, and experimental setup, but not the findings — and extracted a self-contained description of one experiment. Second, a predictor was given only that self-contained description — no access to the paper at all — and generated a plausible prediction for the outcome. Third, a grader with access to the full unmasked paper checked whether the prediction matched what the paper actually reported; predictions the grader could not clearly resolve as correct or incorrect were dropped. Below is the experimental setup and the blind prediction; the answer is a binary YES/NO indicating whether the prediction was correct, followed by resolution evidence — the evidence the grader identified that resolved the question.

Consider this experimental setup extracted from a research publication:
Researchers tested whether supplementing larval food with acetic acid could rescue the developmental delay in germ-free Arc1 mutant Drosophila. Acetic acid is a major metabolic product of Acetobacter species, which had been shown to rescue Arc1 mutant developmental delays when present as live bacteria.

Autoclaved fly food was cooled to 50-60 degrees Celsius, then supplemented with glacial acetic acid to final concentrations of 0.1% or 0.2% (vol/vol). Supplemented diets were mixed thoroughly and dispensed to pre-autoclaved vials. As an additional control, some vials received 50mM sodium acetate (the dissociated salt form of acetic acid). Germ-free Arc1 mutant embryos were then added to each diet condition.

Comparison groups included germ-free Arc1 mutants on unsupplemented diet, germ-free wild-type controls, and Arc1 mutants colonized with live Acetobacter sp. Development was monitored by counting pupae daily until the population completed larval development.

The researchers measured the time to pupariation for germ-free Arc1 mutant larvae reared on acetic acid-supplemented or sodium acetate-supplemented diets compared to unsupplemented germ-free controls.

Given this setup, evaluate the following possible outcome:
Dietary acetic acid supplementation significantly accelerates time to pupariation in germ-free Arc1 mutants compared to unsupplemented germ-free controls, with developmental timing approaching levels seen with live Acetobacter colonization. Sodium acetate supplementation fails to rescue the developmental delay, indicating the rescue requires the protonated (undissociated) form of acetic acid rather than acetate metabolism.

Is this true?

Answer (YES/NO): NO